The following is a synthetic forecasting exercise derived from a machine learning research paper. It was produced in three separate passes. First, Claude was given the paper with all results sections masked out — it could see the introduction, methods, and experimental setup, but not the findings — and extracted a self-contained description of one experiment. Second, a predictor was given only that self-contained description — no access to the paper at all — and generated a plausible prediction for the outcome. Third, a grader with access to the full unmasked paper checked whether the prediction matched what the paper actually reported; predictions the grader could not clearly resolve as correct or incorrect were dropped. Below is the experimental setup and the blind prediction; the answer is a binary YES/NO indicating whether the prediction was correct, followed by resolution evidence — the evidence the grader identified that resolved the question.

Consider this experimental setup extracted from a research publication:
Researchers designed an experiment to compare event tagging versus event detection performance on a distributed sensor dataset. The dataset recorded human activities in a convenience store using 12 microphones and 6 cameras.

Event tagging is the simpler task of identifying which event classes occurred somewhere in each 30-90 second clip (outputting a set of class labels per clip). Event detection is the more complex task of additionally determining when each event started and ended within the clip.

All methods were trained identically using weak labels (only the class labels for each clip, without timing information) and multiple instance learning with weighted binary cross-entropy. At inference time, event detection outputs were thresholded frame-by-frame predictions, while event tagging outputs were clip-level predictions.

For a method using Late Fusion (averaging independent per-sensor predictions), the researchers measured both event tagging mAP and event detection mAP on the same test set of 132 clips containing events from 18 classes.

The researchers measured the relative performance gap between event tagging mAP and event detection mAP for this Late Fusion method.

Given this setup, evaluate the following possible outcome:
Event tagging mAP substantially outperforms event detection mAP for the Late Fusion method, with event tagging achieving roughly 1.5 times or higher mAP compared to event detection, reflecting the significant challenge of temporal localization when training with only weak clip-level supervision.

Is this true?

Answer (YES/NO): YES